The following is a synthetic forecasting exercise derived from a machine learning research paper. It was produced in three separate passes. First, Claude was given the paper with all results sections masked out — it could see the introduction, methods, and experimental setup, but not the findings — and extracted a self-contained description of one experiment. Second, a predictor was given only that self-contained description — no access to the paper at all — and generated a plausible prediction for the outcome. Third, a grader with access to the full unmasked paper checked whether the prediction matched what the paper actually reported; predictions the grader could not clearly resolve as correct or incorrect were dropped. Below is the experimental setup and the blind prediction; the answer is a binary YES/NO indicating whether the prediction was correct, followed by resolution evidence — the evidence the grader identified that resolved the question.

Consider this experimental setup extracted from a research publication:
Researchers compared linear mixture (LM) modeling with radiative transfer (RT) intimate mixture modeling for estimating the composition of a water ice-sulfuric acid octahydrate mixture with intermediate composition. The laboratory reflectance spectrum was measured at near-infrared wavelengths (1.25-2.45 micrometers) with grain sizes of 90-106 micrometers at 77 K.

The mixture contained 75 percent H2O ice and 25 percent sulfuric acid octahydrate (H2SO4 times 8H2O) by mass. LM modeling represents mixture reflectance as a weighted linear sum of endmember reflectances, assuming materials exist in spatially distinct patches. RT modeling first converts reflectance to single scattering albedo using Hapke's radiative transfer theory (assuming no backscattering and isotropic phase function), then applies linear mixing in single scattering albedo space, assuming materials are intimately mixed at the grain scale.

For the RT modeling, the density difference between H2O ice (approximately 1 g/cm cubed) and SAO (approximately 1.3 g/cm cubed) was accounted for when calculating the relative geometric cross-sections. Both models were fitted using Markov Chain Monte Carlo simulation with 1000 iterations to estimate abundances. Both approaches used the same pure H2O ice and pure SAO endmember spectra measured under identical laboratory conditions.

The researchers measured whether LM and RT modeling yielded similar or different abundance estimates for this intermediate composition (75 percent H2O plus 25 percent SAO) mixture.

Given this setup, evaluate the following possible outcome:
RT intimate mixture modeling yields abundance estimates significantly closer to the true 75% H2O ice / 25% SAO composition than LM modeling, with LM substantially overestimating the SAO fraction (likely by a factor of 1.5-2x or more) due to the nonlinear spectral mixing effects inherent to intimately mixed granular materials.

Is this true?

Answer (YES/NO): YES